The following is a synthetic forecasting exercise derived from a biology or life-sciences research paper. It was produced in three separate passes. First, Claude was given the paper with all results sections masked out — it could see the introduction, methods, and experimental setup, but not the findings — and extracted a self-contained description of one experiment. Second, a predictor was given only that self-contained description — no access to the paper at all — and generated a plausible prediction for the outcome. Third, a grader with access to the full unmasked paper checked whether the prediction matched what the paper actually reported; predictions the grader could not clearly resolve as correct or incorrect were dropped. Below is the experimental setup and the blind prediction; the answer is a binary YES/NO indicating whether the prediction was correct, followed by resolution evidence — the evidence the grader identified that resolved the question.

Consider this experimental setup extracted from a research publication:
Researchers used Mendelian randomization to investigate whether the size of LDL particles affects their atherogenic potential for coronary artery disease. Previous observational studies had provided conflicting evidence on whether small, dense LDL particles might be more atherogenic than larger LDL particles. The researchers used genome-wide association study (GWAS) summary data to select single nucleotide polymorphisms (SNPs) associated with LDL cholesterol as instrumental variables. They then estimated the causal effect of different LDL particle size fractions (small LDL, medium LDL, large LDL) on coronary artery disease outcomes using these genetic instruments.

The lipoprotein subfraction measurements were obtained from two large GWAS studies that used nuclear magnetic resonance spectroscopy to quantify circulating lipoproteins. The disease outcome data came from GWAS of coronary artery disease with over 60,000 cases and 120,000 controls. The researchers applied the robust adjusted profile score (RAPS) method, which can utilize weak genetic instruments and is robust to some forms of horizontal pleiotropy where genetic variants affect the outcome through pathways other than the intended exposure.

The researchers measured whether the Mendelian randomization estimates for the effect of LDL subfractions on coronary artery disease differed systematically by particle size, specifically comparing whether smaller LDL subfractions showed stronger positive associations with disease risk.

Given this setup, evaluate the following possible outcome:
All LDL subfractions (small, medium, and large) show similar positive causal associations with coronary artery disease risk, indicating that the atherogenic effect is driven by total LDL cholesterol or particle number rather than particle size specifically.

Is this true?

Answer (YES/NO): YES